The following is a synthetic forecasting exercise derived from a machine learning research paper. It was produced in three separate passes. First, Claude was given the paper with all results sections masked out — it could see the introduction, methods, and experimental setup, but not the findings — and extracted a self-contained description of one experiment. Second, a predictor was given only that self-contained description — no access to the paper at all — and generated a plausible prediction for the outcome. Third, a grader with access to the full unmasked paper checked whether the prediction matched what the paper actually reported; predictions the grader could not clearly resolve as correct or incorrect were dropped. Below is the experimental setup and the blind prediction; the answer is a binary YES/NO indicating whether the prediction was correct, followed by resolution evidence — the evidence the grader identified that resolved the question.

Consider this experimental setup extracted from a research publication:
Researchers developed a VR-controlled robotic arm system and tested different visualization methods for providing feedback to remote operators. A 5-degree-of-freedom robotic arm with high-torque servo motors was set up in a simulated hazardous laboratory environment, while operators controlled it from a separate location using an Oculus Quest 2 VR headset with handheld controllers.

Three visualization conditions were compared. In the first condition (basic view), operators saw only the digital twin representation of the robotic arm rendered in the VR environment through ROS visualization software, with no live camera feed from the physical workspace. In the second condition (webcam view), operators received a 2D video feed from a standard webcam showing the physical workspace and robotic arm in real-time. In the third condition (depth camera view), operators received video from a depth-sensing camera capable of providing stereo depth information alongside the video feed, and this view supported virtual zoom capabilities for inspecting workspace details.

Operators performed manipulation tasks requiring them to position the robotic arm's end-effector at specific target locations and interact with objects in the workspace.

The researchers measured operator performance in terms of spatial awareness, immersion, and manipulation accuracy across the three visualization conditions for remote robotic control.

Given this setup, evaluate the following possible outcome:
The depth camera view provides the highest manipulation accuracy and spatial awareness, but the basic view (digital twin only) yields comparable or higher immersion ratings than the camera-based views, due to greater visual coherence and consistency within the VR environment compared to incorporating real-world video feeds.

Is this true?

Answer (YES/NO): NO